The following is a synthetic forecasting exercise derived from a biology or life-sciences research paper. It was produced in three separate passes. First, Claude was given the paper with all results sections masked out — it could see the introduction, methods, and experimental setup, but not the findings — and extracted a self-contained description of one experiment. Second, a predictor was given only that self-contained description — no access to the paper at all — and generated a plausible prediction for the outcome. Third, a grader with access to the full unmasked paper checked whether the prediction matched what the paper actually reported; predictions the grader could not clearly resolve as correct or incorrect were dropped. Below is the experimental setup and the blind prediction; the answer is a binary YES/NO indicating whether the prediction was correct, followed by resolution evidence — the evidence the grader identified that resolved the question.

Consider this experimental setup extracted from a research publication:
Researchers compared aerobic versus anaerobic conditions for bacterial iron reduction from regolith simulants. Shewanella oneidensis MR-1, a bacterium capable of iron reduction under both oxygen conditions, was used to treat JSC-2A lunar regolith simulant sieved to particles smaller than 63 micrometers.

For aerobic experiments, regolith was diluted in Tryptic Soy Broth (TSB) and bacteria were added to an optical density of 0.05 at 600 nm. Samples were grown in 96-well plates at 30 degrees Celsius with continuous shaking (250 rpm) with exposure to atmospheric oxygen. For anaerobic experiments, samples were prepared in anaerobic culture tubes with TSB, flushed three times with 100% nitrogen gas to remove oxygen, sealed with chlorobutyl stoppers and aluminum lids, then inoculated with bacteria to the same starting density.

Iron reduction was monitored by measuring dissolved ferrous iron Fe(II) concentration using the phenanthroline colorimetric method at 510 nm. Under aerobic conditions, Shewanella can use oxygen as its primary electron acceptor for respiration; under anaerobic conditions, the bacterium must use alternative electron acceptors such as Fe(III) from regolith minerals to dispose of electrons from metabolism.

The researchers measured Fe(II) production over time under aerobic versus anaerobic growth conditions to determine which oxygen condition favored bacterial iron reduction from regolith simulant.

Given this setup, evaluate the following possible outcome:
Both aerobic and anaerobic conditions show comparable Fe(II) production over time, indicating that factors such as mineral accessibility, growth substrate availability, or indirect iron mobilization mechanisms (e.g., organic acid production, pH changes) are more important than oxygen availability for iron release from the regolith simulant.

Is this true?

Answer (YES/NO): NO